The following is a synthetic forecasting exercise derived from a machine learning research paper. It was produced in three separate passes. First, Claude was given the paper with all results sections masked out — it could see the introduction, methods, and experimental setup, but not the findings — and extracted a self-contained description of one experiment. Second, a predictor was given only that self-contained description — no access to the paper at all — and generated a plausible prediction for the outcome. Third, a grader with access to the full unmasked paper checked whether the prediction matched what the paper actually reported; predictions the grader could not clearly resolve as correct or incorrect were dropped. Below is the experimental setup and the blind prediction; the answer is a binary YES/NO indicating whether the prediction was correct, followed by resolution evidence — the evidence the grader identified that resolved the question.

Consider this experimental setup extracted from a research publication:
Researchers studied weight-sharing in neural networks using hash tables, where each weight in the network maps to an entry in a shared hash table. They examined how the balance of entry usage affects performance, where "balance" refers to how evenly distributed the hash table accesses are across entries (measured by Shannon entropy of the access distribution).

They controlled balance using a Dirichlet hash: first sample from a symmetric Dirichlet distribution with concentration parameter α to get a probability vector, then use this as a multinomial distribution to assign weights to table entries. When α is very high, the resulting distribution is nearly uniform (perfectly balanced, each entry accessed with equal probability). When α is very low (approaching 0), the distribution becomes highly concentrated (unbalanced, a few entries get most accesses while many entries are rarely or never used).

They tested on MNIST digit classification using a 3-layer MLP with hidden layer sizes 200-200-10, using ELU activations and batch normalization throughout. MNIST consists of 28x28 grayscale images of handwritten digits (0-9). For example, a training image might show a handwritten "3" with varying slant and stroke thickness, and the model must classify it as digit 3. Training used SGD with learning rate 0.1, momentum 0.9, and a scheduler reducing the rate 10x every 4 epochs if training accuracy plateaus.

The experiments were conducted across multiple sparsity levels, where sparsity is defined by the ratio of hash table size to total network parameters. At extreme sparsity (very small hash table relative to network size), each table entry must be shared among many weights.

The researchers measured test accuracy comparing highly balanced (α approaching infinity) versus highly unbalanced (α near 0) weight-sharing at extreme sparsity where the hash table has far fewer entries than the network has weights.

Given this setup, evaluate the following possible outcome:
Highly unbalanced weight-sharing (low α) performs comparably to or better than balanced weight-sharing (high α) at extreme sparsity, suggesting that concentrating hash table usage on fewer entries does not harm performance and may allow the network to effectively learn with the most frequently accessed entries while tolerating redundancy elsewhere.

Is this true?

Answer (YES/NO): NO